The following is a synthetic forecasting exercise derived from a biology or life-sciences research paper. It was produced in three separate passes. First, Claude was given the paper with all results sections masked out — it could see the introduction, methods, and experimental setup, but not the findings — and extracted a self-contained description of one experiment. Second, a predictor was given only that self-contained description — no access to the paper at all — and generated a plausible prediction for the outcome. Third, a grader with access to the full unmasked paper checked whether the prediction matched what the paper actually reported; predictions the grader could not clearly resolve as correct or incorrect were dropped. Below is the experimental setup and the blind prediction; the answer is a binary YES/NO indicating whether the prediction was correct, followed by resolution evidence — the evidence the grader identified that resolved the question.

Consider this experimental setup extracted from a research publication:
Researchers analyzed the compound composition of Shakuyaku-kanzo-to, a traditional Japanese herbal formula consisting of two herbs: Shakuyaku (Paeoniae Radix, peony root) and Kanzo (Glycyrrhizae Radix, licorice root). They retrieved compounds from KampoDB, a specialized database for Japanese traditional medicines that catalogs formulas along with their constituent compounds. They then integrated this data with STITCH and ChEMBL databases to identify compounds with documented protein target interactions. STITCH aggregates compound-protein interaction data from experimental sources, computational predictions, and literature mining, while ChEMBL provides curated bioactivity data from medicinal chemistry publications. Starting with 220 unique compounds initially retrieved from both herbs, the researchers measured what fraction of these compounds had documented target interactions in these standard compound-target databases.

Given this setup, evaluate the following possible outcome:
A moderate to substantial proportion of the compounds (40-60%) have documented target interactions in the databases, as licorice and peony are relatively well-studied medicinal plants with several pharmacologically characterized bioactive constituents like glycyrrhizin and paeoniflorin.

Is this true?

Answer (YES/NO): NO